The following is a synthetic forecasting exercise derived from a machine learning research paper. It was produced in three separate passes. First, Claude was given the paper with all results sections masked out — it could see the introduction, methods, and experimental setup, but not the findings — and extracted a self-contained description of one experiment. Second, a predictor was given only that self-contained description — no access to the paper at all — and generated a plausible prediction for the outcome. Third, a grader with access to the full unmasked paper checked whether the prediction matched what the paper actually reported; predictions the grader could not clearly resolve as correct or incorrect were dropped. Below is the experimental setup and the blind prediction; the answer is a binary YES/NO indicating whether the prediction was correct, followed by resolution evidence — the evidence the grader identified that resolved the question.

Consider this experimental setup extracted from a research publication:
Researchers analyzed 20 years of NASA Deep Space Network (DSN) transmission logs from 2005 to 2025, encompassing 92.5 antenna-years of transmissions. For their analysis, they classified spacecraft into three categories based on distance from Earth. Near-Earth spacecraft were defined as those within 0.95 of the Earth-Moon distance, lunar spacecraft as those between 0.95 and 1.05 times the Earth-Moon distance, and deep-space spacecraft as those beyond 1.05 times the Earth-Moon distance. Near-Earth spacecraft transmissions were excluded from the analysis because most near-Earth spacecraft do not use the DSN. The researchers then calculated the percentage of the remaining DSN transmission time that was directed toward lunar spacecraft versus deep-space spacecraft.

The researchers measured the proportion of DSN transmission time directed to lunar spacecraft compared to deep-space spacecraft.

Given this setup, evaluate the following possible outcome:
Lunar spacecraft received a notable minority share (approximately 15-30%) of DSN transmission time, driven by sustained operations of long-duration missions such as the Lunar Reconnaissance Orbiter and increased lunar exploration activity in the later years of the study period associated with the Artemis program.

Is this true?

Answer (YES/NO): NO